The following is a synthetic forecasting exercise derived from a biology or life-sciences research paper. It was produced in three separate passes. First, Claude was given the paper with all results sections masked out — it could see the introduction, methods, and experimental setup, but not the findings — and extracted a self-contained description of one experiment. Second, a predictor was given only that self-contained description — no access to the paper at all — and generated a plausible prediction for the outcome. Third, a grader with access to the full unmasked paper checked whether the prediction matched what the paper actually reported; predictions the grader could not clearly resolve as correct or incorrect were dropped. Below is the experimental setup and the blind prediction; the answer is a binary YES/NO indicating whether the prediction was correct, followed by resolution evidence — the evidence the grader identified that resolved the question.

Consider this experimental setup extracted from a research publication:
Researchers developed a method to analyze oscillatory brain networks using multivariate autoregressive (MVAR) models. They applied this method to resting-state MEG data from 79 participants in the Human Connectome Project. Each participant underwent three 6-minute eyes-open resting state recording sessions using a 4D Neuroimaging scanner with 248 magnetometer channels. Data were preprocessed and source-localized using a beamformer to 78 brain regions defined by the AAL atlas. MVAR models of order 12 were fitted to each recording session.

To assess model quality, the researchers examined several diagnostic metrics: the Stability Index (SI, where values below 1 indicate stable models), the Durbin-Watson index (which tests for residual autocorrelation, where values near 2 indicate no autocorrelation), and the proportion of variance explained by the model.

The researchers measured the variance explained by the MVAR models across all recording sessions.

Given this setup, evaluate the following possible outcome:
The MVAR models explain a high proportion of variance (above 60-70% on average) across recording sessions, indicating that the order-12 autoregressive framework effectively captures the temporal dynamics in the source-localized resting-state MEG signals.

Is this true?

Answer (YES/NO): NO